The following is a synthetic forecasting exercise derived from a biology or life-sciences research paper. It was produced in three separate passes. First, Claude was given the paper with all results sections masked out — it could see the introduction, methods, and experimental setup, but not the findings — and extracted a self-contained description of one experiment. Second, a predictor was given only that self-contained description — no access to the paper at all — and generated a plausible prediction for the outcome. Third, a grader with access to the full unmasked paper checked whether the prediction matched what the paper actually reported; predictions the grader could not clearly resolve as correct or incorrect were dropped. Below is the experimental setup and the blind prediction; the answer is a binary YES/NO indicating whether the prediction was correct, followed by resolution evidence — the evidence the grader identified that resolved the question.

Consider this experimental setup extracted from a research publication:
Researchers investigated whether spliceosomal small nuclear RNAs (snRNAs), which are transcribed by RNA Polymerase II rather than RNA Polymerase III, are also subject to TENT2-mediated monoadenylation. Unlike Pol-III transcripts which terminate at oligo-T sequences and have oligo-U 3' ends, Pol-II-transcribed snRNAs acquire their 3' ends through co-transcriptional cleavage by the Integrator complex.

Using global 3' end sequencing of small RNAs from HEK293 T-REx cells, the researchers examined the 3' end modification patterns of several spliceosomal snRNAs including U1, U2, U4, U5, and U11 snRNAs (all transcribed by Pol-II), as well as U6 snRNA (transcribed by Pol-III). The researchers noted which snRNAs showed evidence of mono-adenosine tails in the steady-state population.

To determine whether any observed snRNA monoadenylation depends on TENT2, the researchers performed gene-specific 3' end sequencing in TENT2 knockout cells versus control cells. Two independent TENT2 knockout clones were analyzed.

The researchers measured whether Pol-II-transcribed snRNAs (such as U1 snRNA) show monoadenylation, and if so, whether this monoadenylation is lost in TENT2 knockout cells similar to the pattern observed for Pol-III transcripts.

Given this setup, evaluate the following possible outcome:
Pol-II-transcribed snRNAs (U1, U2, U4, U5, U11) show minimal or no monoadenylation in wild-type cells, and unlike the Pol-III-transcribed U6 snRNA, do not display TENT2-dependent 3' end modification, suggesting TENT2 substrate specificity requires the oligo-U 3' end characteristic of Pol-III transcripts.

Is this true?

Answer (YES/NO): NO